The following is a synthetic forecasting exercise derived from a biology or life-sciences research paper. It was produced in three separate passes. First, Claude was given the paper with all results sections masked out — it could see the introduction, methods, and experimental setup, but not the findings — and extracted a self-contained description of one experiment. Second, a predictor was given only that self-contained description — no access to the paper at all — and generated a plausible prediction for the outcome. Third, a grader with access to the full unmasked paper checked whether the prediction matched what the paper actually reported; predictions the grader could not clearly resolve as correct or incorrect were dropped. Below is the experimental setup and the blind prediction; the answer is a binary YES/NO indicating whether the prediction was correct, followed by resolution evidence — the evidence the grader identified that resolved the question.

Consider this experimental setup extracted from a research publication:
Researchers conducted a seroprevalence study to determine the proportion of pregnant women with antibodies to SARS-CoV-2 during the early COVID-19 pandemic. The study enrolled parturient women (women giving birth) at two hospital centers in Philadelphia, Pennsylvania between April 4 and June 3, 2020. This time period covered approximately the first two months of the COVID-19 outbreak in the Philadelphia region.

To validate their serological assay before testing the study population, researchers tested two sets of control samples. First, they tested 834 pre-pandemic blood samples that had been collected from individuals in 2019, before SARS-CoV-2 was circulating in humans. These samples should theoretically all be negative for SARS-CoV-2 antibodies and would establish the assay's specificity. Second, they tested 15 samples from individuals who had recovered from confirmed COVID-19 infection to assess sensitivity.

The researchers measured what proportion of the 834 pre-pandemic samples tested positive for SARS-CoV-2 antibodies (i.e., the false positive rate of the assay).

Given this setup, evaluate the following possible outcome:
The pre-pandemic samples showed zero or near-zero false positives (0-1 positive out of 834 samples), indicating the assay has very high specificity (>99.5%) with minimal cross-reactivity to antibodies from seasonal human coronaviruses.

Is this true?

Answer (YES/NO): NO